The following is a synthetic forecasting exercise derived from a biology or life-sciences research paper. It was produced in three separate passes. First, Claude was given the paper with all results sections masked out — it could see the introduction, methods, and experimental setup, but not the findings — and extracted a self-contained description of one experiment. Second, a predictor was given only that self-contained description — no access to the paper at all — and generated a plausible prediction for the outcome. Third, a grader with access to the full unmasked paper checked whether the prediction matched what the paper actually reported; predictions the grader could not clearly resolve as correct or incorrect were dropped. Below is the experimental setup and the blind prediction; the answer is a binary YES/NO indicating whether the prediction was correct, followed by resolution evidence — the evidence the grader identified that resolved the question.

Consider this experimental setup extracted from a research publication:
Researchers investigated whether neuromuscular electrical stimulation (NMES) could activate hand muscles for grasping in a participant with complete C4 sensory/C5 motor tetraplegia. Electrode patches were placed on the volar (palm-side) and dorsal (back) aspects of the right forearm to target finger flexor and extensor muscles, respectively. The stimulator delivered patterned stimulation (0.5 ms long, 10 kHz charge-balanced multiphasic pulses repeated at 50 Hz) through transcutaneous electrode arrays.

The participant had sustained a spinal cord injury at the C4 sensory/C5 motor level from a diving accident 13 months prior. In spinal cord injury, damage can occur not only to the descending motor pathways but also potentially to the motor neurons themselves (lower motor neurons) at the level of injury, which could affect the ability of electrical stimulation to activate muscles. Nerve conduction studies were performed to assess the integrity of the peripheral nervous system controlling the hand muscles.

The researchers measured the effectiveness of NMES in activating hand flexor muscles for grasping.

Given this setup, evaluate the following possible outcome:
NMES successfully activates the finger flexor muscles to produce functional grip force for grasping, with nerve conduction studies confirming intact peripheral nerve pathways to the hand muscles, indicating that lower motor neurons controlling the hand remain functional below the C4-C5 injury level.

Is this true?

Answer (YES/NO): NO